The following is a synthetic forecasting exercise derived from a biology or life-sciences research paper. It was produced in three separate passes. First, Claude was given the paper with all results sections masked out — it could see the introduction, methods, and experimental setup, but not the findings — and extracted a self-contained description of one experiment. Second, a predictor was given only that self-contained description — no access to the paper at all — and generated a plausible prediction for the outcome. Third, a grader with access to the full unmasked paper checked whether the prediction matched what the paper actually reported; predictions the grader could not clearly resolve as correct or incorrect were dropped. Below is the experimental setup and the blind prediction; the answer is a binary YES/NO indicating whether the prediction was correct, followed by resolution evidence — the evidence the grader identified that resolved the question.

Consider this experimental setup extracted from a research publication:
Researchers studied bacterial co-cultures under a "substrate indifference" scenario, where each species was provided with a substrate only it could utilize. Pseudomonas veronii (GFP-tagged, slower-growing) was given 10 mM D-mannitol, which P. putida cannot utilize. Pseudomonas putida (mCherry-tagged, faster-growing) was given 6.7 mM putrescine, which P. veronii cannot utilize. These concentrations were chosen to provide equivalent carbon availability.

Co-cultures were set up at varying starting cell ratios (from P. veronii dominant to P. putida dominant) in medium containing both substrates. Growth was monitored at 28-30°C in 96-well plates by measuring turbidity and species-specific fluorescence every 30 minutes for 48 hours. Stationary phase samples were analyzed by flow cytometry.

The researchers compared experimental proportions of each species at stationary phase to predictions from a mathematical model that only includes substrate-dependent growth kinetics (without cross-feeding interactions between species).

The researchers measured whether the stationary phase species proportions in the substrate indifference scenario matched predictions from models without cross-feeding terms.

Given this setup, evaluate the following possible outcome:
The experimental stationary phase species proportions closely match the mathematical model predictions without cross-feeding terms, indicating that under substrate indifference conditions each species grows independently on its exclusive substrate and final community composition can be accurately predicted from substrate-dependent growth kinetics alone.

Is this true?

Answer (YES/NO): NO